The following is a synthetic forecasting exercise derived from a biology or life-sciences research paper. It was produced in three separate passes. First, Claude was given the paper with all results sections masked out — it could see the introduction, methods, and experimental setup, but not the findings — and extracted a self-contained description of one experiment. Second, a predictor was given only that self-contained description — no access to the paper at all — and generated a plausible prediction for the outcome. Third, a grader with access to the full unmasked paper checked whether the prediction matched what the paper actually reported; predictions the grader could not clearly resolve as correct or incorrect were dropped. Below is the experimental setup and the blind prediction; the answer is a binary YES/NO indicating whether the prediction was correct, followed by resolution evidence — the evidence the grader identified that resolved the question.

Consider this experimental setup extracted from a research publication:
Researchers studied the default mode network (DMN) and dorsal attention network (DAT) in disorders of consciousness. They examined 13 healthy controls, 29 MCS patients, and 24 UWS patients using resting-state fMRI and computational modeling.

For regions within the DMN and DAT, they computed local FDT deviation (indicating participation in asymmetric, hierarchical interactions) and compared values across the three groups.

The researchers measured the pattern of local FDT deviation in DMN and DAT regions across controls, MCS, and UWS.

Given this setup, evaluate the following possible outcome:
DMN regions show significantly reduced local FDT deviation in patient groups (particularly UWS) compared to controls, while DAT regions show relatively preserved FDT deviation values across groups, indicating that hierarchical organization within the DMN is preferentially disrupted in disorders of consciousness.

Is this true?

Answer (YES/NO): NO